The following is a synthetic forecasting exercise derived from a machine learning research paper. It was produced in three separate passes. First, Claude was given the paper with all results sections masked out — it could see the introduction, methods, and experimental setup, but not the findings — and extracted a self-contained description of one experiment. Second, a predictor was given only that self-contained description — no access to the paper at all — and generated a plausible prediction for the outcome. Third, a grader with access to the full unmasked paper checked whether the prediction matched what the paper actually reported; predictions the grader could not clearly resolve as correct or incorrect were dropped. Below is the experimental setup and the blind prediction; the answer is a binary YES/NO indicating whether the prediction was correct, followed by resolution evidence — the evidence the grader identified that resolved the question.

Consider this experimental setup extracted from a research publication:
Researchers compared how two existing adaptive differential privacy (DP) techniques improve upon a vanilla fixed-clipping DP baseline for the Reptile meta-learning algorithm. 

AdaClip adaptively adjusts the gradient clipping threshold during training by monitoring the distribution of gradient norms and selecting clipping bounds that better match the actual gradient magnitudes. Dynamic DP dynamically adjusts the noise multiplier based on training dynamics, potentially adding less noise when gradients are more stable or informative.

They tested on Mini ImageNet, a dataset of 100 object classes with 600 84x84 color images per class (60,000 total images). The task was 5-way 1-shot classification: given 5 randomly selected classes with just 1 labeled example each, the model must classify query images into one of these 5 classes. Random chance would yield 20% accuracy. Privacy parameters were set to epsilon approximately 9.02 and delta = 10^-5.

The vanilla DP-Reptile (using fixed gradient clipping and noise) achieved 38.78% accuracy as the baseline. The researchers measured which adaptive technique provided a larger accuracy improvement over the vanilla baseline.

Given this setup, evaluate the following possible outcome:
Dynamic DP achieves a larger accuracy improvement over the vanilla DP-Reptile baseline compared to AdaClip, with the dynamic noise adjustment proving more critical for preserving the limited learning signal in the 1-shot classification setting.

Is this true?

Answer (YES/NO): YES